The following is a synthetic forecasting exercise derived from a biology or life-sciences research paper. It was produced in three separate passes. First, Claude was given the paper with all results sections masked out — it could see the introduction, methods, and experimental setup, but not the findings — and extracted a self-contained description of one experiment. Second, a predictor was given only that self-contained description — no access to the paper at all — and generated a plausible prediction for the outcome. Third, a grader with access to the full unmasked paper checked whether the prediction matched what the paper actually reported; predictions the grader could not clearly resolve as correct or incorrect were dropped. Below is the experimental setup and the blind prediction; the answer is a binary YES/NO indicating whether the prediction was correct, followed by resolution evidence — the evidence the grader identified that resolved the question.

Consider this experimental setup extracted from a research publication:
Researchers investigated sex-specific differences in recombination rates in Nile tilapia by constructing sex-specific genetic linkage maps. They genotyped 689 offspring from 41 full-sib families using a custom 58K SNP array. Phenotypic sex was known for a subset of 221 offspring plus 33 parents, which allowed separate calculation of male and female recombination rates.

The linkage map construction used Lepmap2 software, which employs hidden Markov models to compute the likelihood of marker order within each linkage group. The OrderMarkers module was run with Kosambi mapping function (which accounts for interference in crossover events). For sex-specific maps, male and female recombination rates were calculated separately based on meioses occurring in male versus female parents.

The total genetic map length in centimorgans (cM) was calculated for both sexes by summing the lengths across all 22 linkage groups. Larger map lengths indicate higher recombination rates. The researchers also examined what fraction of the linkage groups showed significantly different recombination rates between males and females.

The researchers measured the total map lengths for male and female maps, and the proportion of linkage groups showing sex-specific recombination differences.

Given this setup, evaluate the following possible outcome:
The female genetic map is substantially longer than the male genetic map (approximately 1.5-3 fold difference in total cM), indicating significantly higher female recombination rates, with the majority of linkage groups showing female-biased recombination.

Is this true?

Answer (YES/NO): NO